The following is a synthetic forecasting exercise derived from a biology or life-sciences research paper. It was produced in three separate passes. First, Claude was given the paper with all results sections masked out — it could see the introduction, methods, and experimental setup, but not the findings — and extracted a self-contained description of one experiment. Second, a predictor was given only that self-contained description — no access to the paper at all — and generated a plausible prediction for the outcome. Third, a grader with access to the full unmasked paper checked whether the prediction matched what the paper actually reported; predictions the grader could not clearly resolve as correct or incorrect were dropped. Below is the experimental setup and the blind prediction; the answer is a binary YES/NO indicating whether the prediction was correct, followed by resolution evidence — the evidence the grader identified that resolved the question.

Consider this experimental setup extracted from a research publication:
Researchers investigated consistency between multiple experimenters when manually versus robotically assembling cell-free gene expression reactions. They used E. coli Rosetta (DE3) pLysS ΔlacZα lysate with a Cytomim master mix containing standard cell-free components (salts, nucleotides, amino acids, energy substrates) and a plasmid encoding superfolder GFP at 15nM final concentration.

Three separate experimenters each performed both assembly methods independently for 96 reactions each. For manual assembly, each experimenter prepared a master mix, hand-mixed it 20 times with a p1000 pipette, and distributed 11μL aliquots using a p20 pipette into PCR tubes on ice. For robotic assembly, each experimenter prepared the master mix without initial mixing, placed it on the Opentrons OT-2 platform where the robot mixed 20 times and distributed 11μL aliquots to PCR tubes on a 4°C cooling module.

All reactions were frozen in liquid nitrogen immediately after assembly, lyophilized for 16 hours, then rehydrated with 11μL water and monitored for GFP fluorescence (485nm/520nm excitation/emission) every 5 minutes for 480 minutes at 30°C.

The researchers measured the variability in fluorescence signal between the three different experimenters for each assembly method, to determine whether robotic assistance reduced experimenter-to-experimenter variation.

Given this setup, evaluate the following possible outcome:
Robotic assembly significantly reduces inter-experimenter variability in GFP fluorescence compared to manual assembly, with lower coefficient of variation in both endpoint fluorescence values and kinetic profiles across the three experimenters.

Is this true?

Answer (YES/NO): NO